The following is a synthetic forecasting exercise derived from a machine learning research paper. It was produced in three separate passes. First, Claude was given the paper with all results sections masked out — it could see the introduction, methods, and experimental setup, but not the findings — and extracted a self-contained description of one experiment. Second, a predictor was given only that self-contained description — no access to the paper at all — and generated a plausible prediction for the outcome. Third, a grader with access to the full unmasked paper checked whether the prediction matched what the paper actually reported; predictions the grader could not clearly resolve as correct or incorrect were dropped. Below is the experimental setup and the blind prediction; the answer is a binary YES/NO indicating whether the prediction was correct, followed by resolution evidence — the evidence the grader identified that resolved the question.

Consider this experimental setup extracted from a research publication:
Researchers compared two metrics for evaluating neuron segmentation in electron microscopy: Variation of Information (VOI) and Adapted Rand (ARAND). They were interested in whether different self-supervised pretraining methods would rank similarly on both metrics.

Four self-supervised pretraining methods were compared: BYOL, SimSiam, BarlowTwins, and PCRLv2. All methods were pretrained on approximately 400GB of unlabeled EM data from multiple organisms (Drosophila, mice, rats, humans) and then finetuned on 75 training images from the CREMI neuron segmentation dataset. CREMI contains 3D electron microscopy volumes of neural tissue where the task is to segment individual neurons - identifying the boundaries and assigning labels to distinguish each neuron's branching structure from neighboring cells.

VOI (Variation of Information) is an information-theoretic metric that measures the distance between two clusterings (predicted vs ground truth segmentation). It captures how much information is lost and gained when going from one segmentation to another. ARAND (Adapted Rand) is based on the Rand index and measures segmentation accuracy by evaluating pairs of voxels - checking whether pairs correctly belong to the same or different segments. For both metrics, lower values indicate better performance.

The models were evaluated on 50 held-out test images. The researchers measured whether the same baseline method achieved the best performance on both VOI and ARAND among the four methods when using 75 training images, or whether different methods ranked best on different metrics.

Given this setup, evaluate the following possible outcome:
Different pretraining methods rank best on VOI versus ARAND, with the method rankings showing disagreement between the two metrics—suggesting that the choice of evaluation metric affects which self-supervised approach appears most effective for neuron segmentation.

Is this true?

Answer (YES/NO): YES